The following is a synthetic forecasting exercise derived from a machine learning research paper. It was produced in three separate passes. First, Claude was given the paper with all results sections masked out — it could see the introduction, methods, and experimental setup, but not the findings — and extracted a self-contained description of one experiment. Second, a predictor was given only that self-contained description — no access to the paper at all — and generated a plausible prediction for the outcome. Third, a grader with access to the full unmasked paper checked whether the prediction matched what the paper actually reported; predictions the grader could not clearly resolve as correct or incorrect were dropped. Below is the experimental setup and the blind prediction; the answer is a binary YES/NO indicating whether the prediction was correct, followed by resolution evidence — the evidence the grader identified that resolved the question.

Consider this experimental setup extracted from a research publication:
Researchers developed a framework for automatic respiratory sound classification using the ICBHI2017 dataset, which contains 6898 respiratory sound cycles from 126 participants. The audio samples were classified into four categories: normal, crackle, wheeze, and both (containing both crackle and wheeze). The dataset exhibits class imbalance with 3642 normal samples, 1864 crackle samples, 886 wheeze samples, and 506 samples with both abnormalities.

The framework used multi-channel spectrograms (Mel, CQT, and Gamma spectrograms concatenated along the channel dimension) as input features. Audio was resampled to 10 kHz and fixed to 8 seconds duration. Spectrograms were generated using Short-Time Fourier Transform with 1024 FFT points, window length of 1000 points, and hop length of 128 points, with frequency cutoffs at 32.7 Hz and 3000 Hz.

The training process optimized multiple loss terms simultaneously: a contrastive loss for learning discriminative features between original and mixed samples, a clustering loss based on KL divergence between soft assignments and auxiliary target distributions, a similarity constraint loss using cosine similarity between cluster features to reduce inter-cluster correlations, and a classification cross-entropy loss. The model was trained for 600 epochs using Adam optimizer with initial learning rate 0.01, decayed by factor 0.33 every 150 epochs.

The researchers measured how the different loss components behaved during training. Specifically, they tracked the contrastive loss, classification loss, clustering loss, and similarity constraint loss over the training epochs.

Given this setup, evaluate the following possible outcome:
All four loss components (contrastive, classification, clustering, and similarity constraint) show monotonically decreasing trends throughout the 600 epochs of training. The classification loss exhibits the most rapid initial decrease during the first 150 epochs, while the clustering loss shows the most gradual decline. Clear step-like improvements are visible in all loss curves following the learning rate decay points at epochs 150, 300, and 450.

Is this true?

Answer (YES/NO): NO